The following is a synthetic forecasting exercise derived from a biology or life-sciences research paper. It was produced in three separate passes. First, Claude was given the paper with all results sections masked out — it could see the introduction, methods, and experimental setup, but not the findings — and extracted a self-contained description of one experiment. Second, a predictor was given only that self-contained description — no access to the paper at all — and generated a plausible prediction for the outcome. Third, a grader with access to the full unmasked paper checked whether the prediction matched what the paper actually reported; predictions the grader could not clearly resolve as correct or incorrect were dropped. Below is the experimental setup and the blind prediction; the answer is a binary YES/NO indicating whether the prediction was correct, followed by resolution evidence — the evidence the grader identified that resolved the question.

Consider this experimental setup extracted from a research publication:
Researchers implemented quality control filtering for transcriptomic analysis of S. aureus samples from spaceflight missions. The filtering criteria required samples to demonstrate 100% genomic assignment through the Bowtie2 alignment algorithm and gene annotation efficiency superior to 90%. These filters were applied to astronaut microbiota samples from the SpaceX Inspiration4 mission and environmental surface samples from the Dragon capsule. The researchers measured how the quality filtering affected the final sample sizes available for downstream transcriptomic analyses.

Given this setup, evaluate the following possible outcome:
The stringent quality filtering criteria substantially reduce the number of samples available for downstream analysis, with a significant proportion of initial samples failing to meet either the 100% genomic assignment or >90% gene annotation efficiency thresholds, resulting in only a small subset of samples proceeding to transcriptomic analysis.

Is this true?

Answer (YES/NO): NO